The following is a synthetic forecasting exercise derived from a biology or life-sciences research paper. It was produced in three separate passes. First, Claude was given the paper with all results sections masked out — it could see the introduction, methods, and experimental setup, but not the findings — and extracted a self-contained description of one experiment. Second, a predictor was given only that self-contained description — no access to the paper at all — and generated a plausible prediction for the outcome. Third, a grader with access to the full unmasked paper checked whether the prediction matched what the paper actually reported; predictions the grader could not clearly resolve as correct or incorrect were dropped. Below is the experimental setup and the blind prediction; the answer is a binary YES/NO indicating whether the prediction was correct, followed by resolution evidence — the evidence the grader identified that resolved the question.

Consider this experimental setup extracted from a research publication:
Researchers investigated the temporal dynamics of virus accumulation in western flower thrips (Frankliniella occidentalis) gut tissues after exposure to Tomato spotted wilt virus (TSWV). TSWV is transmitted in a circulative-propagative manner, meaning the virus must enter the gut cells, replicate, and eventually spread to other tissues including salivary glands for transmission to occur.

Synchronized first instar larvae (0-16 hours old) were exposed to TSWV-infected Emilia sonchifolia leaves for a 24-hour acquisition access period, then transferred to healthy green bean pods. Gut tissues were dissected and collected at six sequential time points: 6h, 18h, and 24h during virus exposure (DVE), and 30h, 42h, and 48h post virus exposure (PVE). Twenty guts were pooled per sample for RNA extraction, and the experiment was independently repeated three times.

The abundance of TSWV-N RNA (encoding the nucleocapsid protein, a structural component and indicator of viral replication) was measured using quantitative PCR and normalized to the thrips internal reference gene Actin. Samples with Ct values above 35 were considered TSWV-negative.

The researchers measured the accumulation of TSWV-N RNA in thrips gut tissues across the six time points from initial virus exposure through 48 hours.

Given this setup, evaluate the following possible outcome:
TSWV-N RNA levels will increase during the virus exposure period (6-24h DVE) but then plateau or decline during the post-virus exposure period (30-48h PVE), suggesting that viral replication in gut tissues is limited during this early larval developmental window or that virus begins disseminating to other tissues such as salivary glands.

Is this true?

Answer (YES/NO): NO